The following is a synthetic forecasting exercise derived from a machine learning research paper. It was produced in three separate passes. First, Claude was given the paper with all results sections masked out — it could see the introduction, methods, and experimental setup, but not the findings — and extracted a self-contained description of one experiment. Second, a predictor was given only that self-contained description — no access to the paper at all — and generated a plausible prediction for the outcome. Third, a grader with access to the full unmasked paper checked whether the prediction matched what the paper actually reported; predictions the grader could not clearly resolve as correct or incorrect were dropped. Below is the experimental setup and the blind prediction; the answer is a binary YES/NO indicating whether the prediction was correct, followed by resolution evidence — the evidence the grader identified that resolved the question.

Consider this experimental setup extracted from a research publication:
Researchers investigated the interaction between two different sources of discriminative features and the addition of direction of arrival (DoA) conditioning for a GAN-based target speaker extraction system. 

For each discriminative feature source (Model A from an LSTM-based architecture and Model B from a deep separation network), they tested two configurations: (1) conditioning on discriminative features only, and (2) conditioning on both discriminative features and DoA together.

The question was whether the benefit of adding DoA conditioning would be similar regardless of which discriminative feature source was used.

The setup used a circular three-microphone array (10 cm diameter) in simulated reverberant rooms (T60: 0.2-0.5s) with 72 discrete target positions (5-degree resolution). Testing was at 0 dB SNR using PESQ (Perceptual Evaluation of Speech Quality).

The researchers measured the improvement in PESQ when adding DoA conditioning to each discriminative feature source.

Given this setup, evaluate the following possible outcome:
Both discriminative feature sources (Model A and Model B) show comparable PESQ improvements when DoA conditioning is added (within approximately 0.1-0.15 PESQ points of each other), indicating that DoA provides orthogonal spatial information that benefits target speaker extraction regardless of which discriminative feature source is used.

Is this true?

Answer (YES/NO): NO